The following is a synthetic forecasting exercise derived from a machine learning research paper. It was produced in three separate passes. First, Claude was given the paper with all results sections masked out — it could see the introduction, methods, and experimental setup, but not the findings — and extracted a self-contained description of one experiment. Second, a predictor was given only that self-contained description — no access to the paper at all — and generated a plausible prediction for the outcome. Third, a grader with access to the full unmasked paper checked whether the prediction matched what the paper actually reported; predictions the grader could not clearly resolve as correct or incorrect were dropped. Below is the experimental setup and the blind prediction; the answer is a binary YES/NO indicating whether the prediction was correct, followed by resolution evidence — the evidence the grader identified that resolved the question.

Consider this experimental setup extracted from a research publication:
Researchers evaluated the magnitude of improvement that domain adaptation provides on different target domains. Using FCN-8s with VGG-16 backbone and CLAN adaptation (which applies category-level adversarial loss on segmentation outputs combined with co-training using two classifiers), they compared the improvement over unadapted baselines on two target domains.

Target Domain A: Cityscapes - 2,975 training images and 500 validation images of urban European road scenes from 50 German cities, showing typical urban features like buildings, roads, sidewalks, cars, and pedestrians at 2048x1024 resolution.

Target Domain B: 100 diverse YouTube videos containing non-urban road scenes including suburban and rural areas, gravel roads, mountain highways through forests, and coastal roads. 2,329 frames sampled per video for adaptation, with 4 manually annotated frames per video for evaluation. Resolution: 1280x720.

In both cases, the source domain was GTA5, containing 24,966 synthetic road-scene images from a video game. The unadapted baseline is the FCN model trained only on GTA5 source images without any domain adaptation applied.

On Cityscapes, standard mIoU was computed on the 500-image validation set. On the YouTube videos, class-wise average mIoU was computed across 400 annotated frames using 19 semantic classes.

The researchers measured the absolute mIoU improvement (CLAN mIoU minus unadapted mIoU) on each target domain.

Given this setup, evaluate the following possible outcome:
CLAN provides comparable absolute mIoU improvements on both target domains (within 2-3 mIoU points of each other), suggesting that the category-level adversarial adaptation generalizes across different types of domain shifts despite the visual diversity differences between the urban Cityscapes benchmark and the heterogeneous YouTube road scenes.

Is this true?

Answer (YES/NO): YES